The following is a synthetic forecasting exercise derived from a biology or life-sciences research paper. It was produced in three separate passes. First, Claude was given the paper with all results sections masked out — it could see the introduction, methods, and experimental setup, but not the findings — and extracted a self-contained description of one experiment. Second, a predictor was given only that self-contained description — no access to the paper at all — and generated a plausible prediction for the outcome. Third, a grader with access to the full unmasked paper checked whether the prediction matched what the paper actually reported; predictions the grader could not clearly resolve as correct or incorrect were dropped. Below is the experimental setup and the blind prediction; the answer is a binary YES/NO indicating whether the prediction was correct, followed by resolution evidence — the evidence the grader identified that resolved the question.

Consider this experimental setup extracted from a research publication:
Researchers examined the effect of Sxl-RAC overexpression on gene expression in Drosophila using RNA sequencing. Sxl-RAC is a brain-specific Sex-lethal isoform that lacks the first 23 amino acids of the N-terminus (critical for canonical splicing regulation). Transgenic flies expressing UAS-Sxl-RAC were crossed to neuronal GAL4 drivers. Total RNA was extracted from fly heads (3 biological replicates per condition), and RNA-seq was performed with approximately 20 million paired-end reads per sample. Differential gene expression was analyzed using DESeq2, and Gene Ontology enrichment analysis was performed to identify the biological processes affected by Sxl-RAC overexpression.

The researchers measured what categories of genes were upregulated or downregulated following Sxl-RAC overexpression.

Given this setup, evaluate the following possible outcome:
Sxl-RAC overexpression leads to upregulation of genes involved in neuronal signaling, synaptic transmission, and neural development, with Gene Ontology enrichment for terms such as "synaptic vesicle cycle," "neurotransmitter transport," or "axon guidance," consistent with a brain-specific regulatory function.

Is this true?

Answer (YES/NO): NO